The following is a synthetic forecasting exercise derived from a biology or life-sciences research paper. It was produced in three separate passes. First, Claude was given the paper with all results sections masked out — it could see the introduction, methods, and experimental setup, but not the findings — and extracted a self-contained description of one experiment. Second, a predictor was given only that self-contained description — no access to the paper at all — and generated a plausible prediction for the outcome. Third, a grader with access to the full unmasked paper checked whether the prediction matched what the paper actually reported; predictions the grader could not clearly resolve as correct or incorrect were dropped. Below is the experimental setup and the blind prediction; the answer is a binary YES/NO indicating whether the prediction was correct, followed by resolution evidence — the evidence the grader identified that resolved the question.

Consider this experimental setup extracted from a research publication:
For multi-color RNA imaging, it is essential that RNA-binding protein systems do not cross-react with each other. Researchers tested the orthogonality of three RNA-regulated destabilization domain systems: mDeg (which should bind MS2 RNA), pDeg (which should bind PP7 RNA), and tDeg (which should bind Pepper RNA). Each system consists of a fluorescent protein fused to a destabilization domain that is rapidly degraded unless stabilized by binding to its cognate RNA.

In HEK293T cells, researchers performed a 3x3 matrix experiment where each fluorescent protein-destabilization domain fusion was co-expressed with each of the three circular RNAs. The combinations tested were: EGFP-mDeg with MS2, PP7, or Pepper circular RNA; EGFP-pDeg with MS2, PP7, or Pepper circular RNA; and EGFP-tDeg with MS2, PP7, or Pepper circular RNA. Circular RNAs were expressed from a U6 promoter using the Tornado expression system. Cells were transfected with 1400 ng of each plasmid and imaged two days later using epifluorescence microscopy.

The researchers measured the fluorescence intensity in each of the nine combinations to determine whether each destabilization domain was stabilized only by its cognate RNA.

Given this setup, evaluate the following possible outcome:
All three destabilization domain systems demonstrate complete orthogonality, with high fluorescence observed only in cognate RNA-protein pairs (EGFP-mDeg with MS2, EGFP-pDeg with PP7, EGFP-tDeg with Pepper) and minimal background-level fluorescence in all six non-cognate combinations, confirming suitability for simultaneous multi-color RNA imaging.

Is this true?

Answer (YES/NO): YES